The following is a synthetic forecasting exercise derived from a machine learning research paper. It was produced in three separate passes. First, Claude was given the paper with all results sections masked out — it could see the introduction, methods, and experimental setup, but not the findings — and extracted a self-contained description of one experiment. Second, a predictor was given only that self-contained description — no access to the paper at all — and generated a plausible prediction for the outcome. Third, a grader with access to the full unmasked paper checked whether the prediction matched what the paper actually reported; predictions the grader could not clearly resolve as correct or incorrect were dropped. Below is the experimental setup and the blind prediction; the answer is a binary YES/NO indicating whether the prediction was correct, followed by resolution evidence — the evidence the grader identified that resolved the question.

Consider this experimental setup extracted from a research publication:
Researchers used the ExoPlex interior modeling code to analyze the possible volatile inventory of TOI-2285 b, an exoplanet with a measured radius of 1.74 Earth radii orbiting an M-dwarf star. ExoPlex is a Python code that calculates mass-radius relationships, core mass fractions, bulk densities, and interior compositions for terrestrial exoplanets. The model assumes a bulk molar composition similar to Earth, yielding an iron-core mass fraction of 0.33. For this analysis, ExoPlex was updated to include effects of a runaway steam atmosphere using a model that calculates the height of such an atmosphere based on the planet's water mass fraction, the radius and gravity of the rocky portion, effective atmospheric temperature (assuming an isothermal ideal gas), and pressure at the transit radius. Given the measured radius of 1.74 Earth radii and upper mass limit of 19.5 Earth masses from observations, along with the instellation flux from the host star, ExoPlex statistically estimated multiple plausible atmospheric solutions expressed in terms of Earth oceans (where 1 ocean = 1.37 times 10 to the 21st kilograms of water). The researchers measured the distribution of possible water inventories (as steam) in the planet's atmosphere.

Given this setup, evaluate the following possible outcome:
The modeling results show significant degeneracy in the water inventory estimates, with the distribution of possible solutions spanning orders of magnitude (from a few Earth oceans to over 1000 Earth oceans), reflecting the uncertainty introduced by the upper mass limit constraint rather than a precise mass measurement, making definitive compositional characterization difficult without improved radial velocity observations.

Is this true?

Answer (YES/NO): NO